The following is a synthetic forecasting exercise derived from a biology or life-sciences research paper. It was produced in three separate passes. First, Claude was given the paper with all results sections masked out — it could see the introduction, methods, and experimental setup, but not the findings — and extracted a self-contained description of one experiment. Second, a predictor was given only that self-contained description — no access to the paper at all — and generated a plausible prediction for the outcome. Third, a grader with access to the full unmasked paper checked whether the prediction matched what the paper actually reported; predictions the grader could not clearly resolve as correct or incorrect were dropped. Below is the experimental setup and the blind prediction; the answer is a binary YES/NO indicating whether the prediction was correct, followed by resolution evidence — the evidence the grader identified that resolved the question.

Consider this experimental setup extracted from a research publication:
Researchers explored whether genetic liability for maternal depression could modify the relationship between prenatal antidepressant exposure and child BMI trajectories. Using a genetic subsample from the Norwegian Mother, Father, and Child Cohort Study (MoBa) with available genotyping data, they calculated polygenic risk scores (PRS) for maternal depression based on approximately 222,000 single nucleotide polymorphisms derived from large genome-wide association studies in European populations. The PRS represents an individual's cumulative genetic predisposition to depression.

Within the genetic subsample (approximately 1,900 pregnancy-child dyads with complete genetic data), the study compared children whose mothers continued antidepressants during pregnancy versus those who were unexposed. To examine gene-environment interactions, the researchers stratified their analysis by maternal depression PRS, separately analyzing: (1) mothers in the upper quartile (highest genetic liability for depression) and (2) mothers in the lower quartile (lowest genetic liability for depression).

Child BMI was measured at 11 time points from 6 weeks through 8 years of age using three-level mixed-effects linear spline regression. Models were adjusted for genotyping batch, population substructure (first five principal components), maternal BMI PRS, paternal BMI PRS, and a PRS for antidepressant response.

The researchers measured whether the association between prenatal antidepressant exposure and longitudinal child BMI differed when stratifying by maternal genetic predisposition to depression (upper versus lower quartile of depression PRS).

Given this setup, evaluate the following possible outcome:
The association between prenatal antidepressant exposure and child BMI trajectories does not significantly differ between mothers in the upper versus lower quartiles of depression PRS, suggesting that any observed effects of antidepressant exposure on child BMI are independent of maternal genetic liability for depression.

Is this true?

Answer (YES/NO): NO